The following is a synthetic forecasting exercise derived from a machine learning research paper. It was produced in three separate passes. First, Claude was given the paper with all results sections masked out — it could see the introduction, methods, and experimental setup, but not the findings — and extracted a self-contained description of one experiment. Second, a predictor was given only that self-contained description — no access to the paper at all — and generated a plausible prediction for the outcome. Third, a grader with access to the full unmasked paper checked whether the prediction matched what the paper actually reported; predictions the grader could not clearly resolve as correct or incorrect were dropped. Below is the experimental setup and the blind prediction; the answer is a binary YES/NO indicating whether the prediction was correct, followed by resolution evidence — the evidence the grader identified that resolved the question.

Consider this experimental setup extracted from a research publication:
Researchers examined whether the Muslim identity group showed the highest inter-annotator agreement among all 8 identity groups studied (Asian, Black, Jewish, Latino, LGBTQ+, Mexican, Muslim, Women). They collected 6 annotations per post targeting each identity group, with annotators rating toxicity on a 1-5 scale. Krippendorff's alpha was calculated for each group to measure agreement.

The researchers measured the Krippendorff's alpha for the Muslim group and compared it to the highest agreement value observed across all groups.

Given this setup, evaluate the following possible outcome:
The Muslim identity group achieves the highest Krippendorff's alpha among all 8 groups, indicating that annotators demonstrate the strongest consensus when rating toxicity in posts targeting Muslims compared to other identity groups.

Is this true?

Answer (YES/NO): NO